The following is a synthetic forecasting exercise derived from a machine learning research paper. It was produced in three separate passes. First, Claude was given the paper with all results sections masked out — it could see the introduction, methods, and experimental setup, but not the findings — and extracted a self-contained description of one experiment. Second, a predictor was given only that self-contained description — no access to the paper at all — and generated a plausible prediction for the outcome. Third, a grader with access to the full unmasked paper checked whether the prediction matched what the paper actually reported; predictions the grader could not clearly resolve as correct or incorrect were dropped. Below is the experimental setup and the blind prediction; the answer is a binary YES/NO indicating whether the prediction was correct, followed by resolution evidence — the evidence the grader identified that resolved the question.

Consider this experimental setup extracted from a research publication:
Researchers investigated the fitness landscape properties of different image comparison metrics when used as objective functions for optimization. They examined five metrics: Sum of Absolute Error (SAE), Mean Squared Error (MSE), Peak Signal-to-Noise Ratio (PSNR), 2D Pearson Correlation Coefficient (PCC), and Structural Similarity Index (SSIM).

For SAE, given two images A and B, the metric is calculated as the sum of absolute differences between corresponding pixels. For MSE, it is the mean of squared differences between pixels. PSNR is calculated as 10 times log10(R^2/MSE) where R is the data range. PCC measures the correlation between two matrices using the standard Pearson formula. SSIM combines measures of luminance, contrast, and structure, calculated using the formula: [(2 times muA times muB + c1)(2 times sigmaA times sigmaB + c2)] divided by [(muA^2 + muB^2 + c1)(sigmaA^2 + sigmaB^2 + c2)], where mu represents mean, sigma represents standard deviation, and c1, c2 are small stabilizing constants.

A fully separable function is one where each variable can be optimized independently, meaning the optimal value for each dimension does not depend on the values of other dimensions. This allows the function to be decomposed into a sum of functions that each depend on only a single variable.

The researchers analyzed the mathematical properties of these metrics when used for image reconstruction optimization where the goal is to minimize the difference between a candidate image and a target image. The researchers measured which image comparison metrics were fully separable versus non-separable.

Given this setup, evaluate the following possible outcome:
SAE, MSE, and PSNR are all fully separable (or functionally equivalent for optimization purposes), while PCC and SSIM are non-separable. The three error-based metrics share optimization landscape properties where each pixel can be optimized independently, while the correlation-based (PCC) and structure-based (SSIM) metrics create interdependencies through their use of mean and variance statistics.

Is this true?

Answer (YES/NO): YES